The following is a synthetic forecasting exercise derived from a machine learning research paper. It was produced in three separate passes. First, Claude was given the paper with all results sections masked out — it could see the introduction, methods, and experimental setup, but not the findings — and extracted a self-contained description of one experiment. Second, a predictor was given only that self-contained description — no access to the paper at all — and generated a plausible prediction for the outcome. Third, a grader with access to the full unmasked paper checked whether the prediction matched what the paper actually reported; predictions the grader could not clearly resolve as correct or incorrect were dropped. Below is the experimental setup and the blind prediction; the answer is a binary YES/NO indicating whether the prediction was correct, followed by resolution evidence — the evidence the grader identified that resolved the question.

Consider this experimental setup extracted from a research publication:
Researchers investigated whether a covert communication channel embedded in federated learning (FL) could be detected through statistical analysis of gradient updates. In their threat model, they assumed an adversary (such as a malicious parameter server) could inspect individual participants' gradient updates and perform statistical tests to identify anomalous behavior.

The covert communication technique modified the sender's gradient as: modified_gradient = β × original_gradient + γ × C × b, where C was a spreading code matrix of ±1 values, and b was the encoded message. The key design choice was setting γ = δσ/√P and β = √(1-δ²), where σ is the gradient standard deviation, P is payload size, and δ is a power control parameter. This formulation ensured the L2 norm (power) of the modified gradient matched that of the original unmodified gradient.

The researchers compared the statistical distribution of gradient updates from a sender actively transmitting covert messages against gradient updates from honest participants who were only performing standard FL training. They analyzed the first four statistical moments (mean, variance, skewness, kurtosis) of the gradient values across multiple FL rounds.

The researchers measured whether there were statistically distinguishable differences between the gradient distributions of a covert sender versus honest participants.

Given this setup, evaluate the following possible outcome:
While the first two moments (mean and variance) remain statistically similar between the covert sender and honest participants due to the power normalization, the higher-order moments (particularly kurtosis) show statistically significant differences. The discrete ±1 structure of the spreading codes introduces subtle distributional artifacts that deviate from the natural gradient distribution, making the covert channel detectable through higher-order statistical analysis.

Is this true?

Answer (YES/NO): NO